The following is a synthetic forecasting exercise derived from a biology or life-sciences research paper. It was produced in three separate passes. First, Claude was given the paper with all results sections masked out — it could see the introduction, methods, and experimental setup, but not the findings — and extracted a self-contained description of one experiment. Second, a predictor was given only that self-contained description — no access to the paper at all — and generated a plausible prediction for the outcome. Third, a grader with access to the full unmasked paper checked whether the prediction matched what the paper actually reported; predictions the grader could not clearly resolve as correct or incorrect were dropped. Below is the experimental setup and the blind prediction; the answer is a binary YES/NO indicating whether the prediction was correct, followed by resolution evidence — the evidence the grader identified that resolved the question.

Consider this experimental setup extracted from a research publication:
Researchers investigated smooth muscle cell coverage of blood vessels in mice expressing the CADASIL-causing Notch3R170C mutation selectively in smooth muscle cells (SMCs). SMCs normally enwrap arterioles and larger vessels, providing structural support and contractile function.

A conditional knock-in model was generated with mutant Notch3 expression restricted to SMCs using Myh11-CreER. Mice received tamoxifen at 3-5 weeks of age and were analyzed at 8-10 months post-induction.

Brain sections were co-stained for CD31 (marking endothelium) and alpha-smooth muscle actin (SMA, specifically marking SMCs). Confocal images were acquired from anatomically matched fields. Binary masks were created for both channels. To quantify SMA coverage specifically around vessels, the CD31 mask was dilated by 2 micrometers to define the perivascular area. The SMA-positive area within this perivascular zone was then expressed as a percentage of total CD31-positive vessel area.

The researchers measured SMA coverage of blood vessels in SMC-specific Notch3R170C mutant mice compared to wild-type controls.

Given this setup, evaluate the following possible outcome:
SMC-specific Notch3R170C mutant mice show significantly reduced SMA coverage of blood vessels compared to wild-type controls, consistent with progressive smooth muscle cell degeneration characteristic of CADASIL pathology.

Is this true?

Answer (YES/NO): YES